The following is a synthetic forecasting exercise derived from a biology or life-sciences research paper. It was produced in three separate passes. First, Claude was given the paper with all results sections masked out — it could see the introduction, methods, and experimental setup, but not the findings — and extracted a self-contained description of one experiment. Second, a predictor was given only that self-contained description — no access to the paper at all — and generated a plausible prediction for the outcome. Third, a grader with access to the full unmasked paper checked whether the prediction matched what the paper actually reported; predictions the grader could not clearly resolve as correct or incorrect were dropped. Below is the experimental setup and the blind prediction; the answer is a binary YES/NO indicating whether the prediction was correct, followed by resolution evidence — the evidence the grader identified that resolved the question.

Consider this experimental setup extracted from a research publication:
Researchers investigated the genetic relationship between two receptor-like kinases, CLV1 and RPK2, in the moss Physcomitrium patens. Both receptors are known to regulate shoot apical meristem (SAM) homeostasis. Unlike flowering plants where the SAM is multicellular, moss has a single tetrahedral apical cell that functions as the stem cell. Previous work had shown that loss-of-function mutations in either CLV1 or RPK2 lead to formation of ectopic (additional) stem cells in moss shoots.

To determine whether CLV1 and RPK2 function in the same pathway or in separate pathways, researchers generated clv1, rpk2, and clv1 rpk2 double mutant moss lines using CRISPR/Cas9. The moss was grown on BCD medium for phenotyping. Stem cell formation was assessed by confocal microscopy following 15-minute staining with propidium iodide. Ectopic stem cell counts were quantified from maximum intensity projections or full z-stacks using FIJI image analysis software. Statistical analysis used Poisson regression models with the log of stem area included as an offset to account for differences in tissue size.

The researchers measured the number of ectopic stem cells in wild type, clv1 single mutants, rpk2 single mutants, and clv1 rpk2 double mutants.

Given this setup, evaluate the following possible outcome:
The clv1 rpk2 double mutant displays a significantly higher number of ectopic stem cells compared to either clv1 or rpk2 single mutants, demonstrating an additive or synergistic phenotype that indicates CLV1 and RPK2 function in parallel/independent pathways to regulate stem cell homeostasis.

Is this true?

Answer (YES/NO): YES